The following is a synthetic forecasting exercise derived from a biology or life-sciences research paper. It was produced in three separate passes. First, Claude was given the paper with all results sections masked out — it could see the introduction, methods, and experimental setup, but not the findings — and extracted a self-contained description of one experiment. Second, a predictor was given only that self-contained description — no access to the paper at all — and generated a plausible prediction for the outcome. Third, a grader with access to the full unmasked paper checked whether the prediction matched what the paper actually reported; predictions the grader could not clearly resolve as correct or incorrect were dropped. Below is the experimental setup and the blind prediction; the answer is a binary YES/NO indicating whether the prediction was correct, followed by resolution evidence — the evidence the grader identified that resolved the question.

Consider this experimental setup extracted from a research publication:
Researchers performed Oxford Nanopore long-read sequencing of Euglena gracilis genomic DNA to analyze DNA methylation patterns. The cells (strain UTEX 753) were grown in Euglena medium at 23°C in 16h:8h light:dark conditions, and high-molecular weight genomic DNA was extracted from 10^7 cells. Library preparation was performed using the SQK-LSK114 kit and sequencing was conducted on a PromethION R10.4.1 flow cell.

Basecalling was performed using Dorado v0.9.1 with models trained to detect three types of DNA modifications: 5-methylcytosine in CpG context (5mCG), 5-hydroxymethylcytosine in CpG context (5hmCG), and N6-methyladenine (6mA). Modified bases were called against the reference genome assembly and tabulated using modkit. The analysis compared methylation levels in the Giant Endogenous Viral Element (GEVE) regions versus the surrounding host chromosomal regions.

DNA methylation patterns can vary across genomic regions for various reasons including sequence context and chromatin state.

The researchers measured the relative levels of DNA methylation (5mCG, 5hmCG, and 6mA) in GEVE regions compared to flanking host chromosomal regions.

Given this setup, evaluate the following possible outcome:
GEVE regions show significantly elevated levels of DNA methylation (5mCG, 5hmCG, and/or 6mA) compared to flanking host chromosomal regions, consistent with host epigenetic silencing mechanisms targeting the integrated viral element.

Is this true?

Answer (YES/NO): YES